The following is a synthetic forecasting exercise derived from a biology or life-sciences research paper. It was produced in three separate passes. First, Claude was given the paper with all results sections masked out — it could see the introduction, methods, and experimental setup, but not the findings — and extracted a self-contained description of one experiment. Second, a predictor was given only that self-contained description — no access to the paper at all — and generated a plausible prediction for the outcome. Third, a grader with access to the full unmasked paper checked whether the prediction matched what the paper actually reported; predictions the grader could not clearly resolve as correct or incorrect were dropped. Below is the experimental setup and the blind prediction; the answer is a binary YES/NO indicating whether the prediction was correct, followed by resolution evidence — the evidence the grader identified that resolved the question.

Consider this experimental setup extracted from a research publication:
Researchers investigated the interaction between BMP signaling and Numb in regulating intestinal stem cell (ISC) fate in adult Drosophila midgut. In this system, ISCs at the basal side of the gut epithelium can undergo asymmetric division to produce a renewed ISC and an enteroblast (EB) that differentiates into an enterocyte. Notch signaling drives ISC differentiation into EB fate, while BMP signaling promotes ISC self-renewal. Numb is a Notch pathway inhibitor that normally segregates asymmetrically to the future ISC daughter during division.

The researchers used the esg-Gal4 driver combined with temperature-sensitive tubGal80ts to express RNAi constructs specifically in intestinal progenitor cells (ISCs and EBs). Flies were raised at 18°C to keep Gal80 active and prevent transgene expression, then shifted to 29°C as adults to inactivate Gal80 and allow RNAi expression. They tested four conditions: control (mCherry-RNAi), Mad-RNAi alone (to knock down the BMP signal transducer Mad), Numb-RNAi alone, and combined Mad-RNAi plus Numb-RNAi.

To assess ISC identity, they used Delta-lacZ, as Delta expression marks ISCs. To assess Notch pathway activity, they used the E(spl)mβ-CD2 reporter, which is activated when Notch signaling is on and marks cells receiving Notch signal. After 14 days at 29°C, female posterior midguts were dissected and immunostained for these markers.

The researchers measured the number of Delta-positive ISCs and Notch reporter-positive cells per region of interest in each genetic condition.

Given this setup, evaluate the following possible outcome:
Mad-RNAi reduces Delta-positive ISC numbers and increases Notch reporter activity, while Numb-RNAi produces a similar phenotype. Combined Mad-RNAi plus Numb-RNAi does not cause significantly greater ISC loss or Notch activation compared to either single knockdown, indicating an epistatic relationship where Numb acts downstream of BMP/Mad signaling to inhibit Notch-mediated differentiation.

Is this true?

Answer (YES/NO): NO